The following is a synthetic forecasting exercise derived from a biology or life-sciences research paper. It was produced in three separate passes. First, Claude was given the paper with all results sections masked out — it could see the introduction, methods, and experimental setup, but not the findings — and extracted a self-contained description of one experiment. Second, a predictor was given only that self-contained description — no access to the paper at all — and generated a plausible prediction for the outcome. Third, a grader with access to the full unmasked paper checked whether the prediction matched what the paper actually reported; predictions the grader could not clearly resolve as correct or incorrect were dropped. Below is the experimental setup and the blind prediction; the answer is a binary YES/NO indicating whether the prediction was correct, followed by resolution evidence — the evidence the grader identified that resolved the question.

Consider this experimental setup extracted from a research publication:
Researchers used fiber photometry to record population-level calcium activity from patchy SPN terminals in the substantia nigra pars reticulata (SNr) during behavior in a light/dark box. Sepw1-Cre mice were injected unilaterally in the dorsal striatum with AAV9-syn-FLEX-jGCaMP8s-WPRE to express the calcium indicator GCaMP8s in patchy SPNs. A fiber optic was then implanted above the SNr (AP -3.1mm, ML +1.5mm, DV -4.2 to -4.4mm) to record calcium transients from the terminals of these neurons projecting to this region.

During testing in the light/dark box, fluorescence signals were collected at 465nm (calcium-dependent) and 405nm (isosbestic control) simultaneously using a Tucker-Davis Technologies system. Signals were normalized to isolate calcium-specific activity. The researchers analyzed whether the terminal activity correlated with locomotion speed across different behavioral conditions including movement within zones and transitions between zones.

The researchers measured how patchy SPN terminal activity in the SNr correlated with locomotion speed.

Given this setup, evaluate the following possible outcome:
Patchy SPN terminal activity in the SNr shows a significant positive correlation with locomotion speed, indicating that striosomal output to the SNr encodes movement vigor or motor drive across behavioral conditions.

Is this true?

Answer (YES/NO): NO